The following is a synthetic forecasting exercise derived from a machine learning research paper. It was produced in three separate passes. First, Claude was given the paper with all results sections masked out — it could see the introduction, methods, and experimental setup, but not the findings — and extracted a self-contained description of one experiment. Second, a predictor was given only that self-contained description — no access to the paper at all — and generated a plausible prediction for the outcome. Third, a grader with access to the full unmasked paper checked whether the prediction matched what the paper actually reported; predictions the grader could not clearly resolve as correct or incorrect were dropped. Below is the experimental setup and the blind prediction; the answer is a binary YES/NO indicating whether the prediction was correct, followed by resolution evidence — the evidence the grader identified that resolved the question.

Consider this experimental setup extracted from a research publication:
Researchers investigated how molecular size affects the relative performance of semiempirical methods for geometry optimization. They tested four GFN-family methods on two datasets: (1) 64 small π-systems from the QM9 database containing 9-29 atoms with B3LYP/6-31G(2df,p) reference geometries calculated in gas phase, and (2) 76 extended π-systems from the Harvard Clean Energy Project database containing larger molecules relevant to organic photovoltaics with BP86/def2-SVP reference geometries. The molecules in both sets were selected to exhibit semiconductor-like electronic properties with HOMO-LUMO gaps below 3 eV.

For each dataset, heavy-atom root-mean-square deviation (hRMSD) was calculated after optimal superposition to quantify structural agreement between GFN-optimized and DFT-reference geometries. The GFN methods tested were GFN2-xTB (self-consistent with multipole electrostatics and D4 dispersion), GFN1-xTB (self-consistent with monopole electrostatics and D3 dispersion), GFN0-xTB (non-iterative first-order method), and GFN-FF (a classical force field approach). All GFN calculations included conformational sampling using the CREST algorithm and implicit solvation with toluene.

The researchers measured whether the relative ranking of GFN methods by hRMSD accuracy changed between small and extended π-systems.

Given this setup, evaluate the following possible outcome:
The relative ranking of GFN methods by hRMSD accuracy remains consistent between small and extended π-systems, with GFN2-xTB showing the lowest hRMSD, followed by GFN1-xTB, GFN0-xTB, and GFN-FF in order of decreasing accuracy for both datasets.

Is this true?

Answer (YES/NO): NO